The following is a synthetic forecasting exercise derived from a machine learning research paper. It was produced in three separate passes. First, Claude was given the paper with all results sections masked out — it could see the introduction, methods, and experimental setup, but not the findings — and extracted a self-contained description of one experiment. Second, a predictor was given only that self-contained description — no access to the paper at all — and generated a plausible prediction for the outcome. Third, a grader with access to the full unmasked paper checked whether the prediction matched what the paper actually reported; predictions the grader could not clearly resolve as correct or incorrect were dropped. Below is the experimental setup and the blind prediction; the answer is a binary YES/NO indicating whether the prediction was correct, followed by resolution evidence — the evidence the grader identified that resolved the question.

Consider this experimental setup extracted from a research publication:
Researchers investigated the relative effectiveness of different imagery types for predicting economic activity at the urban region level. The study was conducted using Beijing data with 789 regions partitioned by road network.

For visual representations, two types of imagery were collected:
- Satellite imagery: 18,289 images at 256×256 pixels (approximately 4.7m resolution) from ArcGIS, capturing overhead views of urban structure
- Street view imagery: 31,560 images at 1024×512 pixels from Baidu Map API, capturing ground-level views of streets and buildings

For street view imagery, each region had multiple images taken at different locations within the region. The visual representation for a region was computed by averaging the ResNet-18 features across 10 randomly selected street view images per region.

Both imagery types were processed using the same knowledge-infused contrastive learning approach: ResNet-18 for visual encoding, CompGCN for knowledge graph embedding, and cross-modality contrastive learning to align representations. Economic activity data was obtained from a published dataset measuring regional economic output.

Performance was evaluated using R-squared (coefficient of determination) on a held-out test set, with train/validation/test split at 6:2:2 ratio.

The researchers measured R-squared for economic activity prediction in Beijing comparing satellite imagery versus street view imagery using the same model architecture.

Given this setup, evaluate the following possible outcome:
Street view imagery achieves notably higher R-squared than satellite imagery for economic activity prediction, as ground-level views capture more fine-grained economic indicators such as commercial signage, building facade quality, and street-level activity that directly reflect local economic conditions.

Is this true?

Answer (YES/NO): NO